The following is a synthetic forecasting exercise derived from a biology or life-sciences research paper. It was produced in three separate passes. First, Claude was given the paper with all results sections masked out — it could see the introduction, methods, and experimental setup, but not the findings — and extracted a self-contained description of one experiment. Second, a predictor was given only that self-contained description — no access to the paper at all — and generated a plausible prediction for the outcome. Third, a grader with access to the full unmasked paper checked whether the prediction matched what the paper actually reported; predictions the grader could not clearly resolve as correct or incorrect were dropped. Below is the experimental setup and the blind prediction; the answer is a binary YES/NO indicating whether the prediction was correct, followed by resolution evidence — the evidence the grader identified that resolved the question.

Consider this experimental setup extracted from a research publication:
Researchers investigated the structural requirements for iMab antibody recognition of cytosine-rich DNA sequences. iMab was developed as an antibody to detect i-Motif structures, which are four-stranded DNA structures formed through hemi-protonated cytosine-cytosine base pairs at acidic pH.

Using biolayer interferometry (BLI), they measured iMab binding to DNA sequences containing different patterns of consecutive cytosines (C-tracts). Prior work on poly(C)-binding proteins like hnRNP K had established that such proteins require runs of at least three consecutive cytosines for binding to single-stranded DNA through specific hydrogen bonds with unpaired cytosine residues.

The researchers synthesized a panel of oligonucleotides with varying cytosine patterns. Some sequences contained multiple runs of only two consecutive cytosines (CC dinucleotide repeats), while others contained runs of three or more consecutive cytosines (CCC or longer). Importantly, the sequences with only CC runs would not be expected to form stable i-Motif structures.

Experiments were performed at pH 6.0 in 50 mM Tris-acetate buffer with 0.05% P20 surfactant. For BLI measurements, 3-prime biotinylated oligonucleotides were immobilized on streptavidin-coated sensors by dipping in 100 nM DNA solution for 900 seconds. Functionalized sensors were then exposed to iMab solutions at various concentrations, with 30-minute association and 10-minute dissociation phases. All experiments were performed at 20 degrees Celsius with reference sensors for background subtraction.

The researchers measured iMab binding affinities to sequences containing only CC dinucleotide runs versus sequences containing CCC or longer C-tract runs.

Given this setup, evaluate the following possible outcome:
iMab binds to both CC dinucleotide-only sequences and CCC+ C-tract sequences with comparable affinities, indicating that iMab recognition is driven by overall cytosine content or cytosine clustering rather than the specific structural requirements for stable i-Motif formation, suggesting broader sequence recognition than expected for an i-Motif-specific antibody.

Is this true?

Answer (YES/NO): YES